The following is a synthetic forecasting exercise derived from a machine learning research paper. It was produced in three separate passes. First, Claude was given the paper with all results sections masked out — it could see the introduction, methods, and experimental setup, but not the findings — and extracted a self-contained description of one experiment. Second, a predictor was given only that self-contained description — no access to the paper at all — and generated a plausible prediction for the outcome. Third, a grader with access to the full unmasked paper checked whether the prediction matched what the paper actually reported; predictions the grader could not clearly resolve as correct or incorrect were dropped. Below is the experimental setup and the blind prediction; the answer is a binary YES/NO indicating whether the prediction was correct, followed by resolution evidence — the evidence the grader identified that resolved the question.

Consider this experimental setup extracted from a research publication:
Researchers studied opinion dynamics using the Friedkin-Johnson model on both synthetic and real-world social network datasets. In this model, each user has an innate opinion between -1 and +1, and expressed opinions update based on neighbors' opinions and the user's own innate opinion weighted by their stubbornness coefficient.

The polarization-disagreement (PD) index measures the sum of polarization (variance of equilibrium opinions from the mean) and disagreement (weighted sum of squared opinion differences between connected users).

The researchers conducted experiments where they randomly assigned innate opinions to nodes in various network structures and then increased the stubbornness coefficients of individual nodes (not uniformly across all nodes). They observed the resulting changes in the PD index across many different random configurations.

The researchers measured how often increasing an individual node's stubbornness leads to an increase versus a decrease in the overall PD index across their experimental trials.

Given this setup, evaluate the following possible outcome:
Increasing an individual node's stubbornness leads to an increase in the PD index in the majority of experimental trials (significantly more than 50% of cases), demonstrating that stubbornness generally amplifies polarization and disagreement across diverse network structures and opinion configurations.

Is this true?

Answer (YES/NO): YES